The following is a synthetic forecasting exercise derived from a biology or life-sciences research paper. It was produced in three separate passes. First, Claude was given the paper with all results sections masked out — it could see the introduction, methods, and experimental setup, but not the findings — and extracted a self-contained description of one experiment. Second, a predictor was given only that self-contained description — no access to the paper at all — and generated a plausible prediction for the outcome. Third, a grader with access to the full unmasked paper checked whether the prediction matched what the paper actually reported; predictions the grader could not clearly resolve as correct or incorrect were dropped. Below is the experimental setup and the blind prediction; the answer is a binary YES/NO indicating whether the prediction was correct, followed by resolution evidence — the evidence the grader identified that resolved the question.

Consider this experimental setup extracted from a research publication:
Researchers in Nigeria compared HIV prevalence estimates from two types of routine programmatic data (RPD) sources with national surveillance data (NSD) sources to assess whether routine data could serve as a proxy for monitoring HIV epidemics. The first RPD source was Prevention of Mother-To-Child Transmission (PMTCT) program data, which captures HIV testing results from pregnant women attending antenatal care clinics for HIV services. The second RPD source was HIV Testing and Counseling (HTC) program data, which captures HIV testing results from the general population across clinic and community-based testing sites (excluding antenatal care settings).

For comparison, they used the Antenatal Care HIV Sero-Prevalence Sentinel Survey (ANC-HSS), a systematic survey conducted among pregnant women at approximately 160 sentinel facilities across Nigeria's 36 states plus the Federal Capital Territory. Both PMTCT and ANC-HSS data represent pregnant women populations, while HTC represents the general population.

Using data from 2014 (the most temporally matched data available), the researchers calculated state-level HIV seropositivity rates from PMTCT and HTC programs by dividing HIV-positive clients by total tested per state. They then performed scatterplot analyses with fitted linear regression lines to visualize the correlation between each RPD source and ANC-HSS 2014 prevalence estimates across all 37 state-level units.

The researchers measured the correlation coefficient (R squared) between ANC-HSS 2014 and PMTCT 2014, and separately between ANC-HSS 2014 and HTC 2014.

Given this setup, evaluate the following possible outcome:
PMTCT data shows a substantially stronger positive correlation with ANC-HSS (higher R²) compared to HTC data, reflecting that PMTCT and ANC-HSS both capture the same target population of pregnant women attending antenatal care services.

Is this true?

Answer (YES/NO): YES